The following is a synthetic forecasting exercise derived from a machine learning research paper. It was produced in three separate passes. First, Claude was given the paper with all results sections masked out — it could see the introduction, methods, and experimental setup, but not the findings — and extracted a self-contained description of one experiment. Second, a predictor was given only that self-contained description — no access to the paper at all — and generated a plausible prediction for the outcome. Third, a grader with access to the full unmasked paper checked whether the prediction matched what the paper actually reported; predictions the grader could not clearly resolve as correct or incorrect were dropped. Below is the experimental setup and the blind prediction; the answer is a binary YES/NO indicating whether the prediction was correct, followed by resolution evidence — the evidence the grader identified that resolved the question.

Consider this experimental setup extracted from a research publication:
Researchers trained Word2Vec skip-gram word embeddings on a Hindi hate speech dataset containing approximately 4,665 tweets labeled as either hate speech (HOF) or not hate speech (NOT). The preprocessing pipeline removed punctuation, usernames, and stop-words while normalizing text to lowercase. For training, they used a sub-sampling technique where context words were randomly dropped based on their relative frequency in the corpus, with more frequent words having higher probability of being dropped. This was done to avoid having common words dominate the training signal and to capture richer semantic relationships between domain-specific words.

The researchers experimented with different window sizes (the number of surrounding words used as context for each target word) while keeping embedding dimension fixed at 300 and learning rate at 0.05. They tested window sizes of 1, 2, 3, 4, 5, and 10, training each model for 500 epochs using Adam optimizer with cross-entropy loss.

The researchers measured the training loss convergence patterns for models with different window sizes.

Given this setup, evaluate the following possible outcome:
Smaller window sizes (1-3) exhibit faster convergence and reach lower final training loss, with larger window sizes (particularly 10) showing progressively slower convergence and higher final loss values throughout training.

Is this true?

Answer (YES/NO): YES